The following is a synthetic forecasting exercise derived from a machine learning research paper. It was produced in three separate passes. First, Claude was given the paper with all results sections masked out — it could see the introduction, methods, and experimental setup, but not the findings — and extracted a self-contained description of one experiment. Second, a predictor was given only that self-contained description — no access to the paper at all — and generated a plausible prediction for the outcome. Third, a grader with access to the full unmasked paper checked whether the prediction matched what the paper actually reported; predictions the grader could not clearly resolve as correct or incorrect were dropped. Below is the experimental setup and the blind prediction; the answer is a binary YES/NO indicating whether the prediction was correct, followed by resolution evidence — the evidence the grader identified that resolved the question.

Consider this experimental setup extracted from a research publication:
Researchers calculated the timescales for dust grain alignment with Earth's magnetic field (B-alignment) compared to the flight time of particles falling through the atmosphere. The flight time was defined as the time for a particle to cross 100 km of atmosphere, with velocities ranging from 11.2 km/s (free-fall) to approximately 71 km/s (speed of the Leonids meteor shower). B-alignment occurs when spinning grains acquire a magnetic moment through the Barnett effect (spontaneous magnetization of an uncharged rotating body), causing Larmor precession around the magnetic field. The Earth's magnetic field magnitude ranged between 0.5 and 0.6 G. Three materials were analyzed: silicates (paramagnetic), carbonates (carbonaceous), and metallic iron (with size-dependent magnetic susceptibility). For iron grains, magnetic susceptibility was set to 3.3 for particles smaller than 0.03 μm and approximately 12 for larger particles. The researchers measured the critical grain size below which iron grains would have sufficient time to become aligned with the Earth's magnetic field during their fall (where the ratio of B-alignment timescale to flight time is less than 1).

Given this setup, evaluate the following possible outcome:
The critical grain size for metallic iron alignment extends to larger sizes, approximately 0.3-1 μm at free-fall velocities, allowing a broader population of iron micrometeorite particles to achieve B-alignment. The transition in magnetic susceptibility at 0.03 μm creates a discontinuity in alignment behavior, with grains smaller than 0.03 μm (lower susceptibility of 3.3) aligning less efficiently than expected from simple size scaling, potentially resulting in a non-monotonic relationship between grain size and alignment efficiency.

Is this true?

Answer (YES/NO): NO